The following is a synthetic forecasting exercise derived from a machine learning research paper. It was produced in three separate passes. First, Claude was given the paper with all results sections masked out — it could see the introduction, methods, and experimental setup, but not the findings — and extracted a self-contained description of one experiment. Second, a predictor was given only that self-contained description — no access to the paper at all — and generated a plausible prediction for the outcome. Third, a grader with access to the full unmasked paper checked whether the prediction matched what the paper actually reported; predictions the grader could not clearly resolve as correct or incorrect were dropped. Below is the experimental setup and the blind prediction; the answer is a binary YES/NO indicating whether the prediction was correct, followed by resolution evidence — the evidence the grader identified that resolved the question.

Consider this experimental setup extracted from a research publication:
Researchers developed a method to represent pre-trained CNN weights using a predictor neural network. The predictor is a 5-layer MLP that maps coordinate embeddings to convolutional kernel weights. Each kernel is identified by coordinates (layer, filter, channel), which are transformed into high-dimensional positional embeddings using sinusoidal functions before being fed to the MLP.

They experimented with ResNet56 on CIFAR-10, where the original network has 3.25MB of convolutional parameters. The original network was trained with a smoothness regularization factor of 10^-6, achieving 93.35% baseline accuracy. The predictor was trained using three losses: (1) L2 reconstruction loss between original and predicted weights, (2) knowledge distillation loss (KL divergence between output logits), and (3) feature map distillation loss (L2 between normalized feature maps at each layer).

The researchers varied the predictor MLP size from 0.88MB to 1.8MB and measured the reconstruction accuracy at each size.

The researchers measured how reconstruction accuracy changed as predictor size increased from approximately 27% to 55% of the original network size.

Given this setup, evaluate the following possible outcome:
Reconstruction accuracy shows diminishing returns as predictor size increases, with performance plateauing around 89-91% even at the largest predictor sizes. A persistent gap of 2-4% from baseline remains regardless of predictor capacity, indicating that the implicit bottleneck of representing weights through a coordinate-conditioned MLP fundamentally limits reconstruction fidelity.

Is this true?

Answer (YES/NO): NO